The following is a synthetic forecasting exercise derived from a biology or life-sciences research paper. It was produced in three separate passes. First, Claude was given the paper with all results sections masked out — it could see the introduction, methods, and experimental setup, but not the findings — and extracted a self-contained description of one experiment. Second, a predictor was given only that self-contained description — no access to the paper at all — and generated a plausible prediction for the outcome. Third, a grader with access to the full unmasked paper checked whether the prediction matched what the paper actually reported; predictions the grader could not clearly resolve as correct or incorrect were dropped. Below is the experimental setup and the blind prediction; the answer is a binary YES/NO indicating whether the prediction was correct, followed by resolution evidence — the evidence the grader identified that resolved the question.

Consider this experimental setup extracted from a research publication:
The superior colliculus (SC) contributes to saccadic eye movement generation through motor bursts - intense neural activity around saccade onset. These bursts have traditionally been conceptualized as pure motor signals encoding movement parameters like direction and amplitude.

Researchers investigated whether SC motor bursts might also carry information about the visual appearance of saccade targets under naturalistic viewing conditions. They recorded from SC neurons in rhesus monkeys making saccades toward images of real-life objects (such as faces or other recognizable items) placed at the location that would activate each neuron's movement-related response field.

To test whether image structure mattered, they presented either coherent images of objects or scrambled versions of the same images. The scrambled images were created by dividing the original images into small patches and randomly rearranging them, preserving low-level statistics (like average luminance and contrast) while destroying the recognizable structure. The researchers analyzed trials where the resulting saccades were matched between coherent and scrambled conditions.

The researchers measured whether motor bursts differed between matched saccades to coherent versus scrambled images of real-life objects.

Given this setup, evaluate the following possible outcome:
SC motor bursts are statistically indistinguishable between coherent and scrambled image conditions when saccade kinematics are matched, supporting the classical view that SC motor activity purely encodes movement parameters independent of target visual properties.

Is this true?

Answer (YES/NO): NO